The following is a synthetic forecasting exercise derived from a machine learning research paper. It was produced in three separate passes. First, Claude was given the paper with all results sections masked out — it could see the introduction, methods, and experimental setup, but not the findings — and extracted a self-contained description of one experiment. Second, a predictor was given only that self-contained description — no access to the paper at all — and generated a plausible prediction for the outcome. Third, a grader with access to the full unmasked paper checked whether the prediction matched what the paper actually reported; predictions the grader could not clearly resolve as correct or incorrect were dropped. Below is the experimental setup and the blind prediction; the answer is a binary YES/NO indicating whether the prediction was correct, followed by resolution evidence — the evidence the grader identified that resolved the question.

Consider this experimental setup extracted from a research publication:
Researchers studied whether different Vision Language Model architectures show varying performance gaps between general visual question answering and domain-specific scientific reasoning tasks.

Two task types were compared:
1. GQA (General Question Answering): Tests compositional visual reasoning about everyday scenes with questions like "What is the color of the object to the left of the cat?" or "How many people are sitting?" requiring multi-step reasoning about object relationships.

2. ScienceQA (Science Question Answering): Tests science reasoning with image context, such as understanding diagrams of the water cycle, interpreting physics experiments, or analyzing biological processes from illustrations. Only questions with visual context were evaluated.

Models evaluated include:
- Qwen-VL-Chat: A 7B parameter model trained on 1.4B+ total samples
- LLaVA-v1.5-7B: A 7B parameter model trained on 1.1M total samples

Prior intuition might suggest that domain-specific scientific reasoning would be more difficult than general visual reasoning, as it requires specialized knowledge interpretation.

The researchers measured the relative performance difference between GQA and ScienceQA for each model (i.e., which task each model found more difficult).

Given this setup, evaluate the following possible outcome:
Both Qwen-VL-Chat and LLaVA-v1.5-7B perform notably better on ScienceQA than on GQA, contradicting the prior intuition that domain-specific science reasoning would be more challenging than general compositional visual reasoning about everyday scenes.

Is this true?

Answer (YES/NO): YES